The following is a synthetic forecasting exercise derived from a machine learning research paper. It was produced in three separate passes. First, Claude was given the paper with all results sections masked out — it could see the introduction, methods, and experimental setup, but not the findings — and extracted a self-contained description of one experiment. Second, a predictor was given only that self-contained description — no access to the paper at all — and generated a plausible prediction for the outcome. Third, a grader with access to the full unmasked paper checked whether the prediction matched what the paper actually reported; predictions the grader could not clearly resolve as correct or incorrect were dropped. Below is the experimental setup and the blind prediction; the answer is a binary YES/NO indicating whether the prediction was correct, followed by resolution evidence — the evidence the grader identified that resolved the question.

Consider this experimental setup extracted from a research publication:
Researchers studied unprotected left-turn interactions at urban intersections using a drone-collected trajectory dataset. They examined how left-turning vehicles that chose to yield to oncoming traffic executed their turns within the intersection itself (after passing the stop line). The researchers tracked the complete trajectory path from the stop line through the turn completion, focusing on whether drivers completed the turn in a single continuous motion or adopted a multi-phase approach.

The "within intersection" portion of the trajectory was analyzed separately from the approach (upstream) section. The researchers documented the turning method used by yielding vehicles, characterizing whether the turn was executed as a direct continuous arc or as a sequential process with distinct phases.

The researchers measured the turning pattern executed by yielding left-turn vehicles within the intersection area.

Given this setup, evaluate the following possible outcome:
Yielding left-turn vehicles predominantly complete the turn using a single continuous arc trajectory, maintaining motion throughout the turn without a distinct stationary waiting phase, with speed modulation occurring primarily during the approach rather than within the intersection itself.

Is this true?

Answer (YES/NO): NO